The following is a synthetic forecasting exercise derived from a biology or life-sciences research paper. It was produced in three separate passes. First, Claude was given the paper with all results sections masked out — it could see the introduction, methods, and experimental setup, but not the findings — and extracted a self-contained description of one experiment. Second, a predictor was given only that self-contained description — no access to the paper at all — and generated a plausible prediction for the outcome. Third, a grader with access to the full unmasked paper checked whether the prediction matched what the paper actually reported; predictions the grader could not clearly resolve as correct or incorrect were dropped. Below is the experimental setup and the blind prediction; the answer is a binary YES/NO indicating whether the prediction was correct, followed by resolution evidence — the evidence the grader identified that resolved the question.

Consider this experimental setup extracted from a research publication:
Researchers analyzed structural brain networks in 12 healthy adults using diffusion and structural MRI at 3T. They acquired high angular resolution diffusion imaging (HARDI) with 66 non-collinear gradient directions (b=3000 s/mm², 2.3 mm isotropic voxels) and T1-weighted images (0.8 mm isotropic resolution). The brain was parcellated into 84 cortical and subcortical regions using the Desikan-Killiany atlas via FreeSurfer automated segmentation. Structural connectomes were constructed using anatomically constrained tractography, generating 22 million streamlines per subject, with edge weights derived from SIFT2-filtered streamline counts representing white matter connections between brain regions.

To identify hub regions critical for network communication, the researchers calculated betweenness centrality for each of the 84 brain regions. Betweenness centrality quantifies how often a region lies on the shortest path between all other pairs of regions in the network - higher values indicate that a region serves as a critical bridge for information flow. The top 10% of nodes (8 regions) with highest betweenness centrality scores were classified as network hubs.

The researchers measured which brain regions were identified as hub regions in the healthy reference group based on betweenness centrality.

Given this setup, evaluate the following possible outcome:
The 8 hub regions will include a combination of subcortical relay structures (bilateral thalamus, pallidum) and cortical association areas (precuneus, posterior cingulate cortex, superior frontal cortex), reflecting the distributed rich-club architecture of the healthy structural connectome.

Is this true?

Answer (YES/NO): NO